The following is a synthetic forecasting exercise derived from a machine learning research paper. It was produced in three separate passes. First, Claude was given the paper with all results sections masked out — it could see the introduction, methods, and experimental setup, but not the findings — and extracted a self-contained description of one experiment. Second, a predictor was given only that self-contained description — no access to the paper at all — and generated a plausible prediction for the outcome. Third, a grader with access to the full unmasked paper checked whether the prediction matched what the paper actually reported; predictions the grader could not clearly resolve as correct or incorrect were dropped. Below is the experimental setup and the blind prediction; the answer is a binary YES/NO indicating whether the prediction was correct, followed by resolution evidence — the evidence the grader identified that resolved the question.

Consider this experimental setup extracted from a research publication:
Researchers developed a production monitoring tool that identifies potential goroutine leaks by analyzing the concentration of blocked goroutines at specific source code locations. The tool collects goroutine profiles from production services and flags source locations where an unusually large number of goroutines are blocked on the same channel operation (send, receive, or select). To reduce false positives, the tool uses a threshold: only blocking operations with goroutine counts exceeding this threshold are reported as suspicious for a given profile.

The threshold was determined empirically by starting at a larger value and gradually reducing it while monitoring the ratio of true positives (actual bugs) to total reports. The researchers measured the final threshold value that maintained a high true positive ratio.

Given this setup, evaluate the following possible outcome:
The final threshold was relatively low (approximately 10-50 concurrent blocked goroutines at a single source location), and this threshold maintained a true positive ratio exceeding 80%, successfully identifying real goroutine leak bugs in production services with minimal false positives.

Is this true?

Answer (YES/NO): NO